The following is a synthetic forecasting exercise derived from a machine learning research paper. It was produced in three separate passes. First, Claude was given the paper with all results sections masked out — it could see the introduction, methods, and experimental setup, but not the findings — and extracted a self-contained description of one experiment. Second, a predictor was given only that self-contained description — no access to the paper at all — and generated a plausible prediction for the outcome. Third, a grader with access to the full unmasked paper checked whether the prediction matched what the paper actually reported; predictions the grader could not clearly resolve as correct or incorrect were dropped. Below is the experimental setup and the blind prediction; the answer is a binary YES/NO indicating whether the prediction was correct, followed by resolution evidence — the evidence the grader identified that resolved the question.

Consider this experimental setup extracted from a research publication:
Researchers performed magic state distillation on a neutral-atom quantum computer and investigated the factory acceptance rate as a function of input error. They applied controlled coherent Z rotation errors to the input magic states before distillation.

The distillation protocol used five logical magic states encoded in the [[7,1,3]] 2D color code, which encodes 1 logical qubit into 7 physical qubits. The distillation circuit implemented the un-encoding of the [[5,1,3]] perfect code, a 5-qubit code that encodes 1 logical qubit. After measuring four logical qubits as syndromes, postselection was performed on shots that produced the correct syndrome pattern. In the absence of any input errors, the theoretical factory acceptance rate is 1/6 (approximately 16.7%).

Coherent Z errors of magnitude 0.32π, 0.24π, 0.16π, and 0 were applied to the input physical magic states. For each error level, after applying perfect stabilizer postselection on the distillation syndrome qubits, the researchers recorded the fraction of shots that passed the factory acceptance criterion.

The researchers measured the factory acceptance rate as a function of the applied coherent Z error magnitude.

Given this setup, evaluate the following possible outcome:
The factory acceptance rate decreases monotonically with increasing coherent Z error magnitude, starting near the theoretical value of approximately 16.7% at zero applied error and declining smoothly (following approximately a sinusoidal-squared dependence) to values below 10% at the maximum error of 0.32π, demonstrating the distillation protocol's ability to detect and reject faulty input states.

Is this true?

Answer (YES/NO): NO